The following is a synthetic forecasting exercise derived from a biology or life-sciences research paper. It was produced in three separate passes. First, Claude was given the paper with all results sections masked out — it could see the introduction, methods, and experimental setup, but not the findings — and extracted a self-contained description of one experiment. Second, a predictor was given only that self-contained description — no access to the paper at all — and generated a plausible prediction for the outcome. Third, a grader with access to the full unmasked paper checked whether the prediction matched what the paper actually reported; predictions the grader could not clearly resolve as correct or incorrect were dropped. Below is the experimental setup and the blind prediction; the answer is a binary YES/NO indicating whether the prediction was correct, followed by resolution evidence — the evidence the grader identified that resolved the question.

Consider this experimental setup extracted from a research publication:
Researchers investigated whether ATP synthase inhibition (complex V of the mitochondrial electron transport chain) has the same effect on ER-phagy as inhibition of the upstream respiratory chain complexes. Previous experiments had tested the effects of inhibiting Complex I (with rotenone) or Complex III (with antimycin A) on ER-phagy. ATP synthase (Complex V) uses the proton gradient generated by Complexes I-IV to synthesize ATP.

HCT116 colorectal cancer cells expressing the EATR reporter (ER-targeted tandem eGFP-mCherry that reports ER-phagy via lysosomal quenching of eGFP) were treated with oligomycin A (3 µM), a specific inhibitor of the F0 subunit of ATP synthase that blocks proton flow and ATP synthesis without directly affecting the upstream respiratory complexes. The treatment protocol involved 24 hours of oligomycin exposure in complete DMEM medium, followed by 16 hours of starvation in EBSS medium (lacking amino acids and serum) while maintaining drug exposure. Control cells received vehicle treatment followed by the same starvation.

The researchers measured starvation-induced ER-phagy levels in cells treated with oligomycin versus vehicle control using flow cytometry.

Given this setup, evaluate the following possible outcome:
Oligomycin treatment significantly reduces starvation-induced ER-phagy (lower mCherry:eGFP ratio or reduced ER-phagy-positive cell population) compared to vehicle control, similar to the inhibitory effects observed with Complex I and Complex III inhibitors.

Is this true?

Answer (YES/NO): YES